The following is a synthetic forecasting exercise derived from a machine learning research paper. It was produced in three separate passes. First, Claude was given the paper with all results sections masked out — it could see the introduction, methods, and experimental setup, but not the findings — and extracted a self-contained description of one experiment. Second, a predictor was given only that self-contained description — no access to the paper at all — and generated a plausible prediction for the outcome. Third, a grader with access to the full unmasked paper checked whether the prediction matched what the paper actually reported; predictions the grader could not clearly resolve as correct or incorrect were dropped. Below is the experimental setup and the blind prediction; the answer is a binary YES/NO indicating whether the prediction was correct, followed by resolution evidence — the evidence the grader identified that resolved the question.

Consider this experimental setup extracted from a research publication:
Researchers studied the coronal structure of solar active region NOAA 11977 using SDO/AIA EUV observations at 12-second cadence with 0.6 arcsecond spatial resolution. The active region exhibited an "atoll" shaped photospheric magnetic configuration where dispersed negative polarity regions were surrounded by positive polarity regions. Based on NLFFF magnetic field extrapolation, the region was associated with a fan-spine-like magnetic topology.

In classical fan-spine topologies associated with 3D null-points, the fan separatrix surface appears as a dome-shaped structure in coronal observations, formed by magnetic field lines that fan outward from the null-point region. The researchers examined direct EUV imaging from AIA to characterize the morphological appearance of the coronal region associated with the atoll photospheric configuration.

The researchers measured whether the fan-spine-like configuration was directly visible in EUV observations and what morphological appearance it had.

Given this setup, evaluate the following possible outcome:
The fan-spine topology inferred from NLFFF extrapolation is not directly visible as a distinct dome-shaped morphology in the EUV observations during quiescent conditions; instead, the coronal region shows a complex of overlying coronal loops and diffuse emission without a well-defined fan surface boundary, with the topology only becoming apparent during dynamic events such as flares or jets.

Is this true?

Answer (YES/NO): NO